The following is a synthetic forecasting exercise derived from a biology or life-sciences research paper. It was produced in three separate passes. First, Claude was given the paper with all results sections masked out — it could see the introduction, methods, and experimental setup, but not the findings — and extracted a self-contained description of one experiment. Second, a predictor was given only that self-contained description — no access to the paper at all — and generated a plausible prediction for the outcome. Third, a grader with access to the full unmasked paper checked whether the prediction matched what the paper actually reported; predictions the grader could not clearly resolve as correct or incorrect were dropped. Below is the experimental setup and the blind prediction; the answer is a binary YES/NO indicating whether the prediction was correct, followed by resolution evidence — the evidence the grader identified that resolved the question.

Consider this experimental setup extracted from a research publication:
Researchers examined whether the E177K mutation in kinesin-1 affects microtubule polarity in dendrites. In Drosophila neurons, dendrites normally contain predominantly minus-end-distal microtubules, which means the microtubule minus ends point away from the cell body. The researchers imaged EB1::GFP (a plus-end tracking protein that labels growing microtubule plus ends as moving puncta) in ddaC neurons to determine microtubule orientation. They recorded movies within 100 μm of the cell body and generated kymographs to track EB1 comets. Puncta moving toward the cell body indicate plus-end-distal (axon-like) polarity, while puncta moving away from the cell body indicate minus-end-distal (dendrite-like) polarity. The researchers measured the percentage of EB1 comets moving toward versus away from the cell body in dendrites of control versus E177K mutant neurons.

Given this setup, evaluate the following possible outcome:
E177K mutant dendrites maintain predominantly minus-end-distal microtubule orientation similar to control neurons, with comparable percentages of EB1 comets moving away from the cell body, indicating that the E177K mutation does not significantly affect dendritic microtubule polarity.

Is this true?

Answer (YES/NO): YES